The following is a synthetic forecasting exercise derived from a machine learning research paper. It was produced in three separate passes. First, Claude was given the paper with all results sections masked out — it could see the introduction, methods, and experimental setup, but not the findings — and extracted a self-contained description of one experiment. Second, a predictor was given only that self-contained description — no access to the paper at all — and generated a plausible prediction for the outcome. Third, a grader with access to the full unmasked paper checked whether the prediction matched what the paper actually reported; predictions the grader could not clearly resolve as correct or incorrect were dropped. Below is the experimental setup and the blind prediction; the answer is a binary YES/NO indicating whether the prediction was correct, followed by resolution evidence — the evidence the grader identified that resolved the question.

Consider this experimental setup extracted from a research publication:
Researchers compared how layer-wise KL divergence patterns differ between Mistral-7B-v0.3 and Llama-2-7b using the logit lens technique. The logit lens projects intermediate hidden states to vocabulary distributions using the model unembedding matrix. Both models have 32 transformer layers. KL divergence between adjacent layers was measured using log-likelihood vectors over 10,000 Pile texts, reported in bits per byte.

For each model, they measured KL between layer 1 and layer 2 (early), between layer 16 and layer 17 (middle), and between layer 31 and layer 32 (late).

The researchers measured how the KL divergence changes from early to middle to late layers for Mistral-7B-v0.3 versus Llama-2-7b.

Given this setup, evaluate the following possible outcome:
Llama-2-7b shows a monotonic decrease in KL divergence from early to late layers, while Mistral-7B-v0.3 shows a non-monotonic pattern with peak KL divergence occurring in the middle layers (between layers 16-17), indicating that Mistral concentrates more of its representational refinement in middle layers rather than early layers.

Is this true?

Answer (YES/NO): NO